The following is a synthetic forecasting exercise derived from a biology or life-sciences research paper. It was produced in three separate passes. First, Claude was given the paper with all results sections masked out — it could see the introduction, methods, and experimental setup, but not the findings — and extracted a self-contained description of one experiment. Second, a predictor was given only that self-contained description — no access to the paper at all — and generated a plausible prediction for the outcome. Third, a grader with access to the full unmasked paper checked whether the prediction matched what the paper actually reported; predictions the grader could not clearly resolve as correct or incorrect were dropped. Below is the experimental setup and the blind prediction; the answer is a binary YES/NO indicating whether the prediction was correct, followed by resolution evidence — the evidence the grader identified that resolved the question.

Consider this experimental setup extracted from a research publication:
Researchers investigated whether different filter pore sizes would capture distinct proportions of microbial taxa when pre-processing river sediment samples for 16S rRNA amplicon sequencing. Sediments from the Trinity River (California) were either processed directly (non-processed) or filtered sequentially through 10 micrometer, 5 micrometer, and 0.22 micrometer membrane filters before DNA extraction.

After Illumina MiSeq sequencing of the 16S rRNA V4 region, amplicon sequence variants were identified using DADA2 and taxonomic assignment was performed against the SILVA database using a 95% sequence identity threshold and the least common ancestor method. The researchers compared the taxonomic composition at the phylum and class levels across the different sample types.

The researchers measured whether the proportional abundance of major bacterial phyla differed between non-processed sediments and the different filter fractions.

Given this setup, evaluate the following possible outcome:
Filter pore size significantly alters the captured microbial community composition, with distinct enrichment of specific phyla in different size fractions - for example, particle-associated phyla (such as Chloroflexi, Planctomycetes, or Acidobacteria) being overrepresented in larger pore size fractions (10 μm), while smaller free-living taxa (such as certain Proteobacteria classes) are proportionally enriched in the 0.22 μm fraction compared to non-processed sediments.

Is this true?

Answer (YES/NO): NO